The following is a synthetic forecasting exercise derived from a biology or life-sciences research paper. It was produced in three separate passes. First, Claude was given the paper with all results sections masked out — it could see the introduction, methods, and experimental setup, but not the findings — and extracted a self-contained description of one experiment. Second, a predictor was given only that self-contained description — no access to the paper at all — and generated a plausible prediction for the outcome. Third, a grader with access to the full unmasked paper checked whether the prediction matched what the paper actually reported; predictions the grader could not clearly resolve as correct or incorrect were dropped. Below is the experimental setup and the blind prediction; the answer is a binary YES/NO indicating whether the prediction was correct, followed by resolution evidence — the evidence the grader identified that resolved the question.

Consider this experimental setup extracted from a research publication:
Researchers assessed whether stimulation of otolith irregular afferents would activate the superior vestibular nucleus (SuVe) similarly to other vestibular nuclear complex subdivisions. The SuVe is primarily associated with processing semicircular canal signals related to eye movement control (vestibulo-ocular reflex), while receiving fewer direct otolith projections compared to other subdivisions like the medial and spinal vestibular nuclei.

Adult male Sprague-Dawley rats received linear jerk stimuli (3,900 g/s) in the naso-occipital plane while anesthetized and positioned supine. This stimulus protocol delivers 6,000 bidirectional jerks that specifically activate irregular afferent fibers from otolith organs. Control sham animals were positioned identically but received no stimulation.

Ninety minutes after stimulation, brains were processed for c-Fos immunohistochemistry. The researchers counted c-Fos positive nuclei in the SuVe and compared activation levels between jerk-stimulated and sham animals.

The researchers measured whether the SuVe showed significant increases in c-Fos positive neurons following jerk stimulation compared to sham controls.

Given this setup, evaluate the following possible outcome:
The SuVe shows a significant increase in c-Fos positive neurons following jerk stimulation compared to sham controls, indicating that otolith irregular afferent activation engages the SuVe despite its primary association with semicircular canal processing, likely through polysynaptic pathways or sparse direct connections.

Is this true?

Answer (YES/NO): NO